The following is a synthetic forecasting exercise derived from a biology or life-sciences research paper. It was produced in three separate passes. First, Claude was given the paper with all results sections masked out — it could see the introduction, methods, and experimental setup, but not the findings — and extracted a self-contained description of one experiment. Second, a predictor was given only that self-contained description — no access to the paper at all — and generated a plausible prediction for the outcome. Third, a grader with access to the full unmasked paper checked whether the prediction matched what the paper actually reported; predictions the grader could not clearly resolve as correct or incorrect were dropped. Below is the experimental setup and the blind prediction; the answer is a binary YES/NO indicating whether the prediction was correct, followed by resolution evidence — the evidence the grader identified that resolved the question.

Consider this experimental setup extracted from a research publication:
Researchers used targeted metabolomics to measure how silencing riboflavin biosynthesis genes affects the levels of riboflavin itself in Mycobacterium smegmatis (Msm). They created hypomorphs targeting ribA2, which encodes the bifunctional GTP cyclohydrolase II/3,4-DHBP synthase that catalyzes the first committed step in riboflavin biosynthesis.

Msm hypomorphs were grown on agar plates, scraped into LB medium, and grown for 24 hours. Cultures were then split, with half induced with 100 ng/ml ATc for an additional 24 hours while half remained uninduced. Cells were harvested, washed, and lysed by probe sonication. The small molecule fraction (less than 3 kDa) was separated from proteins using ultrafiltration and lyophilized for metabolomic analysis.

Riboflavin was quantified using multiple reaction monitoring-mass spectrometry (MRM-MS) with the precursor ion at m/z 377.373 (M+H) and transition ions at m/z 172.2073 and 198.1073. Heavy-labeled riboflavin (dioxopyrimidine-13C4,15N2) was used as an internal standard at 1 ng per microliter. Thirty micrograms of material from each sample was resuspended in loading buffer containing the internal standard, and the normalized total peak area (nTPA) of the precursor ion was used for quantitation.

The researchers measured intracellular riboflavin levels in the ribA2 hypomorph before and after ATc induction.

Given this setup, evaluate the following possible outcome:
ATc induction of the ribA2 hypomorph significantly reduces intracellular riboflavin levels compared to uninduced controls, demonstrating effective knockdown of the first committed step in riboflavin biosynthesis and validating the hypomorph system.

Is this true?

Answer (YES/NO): YES